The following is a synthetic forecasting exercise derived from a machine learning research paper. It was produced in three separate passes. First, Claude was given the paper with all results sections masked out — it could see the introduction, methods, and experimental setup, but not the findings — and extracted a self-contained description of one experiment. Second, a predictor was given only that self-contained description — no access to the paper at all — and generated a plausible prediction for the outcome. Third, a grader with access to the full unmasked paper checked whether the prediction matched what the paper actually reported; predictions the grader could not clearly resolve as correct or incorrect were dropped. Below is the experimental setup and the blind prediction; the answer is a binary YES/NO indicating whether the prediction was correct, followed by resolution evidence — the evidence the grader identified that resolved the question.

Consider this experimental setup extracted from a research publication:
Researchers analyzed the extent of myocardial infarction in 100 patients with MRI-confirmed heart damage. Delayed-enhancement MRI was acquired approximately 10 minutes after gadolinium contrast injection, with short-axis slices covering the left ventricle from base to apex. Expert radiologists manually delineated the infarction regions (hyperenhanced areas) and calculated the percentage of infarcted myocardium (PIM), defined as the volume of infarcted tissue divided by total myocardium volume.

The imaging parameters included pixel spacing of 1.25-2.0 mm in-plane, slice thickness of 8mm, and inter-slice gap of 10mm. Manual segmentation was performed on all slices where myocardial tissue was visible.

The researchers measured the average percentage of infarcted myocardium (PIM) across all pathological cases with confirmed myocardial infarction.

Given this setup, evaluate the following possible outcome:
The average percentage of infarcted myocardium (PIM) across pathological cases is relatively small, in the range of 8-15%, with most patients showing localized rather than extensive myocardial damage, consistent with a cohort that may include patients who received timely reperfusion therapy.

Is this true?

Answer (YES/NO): NO